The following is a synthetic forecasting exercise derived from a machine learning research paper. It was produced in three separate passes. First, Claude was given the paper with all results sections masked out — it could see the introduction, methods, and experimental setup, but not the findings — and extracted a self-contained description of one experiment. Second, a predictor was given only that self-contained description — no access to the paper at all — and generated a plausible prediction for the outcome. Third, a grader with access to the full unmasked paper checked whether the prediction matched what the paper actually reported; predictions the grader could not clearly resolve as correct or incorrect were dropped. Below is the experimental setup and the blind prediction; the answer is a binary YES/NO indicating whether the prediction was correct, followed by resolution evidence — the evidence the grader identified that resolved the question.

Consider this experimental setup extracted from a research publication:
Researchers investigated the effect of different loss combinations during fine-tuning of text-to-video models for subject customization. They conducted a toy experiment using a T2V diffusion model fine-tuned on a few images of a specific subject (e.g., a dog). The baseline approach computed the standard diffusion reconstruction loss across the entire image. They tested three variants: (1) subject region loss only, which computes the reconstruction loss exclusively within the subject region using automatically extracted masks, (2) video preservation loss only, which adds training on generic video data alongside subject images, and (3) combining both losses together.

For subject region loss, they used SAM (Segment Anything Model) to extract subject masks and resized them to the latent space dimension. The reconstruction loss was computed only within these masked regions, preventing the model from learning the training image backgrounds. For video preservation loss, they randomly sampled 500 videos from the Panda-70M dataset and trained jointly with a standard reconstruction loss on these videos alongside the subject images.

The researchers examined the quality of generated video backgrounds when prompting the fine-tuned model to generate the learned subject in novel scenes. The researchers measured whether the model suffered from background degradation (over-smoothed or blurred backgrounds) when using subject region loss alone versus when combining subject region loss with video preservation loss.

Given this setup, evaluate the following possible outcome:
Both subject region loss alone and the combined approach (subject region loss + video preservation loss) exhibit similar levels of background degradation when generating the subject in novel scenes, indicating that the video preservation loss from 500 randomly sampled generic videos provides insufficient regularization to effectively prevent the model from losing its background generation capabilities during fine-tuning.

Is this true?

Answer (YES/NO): NO